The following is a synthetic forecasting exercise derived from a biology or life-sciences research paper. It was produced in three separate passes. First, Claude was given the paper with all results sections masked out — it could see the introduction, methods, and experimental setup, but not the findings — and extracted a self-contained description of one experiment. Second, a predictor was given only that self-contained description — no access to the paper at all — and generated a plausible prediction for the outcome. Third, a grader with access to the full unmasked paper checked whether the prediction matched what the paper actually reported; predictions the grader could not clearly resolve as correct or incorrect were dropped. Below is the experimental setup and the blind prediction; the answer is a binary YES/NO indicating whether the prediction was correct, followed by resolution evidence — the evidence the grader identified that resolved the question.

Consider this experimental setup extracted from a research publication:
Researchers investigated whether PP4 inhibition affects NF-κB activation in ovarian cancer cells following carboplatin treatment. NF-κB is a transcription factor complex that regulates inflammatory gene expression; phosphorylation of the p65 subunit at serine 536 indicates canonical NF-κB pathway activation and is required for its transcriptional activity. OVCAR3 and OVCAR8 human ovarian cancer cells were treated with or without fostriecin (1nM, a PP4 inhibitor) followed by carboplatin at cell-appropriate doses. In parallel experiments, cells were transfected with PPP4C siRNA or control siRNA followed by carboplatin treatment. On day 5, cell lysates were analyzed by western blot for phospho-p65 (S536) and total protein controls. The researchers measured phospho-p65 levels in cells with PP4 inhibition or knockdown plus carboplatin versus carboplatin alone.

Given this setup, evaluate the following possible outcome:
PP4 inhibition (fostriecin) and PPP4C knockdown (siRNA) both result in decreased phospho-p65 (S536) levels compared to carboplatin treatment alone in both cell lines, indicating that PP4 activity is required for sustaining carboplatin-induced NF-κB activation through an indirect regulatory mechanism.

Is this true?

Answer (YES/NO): NO